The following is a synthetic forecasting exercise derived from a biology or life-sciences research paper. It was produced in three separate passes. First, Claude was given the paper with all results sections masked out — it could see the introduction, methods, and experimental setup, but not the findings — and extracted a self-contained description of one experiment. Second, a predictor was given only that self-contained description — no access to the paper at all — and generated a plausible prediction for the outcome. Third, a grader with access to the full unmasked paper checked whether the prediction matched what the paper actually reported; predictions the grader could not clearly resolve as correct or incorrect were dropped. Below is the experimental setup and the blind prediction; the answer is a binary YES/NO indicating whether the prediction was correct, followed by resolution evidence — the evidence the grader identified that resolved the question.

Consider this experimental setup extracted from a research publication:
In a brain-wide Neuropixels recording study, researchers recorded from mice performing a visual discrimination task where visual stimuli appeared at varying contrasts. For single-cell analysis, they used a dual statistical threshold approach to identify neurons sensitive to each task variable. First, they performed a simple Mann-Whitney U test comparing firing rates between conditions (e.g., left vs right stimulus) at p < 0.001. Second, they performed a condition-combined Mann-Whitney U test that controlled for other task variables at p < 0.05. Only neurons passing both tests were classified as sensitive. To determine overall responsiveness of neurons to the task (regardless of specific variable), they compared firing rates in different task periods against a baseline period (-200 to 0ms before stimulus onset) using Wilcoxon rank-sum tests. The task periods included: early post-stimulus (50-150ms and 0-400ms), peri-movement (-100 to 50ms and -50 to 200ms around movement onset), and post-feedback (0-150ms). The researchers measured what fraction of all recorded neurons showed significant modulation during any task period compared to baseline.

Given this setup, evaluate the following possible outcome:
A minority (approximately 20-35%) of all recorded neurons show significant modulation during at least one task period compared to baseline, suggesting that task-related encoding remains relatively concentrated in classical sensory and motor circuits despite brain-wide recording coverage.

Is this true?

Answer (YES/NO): NO